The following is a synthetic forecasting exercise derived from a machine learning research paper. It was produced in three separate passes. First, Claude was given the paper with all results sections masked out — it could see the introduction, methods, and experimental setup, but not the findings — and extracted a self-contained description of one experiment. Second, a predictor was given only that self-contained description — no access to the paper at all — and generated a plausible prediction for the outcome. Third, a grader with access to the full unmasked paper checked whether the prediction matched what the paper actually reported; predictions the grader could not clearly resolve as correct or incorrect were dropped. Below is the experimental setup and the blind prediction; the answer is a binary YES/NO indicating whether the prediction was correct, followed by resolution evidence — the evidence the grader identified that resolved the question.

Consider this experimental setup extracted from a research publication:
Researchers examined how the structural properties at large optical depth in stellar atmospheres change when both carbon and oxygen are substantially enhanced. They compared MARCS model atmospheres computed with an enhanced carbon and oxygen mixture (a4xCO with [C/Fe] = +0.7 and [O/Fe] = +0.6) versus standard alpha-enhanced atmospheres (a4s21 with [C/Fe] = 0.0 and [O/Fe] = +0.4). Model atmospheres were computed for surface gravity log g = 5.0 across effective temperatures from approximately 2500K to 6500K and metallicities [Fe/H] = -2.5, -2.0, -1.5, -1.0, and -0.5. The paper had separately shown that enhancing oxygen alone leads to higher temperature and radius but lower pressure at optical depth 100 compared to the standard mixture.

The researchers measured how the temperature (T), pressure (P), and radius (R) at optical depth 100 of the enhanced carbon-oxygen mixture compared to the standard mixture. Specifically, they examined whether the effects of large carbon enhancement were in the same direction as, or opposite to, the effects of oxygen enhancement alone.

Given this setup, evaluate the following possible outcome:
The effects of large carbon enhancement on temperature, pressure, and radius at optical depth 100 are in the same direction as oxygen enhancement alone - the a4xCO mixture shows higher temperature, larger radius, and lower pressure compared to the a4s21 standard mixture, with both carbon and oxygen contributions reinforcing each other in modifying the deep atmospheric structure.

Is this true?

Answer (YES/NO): NO